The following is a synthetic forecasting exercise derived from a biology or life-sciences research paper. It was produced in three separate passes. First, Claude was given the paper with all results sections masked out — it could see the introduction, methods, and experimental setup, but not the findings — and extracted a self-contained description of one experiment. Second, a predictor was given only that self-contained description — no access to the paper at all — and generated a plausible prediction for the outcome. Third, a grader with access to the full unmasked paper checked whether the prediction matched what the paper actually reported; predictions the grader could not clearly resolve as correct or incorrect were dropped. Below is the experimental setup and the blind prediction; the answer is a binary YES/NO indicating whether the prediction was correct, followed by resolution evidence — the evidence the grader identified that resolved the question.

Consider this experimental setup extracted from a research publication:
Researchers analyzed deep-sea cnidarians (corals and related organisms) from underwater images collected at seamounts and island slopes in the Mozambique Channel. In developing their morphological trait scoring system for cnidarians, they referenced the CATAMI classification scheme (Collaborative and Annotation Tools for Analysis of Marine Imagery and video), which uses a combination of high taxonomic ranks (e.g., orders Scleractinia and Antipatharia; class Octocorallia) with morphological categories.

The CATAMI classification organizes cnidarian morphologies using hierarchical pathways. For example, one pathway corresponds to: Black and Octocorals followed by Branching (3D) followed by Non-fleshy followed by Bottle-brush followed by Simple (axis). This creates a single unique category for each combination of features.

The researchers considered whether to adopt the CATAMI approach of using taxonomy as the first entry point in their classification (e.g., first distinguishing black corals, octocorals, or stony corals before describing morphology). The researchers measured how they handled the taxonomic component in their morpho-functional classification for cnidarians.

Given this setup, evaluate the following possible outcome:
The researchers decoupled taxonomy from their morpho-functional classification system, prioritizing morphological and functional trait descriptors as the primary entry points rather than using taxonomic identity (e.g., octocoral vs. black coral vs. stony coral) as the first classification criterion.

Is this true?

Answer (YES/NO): YES